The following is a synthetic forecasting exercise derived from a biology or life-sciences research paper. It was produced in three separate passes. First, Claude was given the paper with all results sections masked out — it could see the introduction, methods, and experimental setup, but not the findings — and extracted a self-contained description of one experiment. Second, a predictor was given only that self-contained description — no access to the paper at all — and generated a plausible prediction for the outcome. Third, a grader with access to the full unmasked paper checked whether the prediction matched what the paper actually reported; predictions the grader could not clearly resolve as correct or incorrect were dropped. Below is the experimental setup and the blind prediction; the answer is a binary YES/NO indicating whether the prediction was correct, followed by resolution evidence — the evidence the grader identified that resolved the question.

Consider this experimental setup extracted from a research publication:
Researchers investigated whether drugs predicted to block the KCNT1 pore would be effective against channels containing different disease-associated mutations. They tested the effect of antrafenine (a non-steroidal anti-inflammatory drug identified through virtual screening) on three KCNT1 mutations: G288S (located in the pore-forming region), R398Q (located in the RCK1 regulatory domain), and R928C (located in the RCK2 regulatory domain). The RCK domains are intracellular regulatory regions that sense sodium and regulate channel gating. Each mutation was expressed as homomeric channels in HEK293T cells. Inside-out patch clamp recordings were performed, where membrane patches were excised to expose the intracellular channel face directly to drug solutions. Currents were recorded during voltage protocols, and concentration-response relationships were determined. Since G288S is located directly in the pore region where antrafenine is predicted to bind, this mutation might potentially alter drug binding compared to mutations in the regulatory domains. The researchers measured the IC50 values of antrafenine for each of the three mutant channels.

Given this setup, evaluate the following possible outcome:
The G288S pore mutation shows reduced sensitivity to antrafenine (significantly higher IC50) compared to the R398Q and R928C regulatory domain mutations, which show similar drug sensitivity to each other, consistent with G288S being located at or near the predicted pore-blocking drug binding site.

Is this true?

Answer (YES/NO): NO